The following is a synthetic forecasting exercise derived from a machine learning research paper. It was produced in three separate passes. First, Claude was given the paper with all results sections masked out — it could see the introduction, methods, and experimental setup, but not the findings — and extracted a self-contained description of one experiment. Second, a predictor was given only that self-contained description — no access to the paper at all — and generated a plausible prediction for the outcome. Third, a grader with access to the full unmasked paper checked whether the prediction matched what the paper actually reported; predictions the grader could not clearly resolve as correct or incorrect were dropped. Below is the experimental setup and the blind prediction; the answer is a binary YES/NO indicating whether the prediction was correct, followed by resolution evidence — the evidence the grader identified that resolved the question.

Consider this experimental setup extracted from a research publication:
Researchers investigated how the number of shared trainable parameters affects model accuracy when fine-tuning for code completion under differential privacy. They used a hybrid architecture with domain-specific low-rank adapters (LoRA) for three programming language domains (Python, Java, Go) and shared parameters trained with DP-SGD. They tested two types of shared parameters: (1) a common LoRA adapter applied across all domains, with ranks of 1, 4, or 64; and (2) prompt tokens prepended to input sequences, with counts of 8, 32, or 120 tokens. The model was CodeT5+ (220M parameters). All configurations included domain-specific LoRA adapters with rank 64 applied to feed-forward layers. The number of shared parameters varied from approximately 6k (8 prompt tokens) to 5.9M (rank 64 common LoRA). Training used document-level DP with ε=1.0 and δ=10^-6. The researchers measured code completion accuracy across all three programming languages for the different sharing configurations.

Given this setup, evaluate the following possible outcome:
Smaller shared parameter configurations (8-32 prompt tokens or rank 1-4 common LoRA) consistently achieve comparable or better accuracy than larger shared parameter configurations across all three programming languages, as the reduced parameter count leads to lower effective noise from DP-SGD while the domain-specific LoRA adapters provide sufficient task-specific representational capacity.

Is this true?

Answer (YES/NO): YES